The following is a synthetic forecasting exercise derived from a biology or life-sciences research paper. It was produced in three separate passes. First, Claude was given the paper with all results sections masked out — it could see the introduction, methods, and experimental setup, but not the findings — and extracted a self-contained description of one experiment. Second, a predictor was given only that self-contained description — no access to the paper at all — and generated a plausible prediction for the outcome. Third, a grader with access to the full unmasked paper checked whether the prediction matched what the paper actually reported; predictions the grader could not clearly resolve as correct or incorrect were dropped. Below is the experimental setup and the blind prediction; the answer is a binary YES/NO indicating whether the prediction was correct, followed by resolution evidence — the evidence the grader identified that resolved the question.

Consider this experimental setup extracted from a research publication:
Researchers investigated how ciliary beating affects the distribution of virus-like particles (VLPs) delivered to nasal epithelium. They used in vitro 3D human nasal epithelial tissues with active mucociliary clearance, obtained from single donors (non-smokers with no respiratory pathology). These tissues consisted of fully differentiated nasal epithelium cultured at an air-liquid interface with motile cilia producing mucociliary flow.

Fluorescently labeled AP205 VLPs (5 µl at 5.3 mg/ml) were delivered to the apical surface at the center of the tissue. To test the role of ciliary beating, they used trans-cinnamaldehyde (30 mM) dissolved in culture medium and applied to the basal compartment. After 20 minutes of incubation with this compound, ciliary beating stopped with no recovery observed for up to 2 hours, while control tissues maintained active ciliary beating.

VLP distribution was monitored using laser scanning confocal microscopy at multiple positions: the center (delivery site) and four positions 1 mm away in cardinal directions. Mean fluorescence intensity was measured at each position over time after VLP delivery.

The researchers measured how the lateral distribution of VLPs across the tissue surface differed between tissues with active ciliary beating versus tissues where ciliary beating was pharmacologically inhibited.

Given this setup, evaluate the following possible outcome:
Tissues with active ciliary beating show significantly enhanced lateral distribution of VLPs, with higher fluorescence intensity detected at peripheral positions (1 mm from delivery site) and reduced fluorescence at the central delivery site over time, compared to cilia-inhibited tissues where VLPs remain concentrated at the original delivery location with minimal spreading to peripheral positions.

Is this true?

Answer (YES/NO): NO